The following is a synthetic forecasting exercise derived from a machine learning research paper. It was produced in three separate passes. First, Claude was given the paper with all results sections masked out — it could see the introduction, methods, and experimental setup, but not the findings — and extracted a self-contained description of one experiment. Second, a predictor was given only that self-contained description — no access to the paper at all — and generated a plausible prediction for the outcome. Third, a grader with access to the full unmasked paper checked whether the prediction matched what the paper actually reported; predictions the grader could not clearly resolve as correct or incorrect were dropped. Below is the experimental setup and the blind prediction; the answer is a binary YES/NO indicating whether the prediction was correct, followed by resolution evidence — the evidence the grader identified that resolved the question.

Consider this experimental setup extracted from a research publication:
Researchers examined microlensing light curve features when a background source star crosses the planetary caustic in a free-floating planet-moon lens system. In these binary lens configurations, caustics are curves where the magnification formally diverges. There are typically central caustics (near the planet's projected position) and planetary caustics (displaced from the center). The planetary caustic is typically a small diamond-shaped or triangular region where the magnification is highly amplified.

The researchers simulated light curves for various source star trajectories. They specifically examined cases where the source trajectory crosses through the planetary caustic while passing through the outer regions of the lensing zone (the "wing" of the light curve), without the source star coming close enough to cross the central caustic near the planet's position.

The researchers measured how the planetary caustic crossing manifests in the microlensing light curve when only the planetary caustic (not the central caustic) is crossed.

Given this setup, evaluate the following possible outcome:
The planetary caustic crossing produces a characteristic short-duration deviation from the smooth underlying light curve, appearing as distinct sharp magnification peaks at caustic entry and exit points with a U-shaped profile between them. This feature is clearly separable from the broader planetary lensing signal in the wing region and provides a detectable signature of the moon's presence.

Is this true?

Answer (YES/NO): NO